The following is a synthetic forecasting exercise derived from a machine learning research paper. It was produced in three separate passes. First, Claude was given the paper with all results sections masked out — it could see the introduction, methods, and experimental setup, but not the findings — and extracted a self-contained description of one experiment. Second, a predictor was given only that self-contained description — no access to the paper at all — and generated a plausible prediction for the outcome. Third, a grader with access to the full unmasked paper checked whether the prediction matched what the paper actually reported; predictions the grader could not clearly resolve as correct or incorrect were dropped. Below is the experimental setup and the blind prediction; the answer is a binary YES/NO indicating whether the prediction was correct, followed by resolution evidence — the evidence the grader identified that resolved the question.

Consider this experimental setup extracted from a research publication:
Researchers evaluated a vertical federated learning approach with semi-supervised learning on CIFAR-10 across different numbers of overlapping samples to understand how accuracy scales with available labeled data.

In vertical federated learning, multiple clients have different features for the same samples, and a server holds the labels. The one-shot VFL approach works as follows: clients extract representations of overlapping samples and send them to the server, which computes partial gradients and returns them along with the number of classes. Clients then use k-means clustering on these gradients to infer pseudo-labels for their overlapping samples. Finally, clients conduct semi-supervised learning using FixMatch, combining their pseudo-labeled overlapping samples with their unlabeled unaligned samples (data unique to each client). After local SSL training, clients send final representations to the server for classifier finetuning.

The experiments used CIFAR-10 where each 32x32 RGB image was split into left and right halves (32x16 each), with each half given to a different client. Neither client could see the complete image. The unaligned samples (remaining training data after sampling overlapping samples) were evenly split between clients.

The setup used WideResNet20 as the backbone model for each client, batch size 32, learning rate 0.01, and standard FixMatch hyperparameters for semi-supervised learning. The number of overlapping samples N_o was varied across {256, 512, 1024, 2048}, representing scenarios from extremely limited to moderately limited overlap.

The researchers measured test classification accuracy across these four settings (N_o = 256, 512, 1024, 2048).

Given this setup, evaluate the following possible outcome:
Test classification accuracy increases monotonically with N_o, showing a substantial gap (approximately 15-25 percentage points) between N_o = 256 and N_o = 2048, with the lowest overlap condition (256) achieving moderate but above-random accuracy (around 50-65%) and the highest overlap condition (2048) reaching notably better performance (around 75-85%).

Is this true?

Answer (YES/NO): NO